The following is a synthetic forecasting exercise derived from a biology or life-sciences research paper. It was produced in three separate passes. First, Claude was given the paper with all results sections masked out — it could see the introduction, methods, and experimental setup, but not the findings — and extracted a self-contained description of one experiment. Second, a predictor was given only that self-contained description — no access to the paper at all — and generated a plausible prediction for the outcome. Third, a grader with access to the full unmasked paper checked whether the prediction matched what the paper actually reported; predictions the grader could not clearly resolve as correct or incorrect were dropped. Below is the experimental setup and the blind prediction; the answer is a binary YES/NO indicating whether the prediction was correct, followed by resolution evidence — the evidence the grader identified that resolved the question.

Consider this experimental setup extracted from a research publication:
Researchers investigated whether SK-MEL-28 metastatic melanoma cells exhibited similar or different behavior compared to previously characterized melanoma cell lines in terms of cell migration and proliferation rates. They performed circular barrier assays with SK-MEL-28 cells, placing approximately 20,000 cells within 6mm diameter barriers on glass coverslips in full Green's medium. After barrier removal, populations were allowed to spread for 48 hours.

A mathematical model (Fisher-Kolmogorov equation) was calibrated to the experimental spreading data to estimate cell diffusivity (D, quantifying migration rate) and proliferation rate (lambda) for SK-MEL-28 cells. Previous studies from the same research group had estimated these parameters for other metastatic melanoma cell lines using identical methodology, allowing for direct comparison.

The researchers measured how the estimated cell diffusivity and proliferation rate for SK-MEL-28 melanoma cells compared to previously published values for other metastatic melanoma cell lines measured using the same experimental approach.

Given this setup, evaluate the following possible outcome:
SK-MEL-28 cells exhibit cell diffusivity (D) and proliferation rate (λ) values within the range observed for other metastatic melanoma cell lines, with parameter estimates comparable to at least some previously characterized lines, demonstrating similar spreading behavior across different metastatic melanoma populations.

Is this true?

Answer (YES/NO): YES